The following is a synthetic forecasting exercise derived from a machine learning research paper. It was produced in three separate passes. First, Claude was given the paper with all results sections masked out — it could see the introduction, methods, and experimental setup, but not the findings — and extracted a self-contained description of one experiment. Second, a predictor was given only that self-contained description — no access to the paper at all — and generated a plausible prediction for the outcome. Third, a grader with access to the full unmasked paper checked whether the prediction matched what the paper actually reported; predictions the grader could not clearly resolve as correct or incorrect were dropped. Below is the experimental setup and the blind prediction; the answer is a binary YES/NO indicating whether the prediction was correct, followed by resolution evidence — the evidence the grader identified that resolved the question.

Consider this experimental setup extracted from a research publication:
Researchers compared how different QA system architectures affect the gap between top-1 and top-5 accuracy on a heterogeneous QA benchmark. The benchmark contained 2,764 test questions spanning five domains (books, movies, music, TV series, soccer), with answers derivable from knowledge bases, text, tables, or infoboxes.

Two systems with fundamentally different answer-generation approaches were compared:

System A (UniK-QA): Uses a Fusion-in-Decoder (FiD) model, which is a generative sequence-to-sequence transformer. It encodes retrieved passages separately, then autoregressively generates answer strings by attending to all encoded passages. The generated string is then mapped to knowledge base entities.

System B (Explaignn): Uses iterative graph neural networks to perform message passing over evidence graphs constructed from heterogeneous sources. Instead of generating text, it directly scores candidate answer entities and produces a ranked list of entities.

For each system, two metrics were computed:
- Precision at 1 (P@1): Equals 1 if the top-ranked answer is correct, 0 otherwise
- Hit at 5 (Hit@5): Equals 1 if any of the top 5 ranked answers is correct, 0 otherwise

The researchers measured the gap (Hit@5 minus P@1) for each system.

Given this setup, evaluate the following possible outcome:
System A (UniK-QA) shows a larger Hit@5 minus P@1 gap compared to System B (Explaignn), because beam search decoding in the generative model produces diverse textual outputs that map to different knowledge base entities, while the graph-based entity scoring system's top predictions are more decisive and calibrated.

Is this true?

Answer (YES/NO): NO